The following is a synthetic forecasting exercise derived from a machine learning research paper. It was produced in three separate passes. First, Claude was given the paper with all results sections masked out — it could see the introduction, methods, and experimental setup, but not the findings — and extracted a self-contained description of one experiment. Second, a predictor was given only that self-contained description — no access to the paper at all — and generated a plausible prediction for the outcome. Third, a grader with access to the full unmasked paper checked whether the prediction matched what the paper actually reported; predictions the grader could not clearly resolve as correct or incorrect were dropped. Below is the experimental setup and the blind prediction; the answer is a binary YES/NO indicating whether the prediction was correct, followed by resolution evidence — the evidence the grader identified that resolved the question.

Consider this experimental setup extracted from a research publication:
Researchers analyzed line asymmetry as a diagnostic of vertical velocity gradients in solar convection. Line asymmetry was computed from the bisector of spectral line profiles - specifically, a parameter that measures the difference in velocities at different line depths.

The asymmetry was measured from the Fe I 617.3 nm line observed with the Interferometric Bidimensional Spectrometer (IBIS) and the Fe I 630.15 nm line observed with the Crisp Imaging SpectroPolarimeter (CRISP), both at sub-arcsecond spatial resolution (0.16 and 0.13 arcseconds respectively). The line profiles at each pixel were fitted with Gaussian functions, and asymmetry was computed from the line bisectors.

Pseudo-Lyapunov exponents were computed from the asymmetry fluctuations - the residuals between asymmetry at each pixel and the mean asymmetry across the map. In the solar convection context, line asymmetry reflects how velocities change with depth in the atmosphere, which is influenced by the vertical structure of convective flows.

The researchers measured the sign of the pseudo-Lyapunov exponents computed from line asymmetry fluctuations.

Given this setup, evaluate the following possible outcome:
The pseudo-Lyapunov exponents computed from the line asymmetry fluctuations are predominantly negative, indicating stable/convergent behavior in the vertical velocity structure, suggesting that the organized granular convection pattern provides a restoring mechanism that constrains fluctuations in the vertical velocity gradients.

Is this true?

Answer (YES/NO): YES